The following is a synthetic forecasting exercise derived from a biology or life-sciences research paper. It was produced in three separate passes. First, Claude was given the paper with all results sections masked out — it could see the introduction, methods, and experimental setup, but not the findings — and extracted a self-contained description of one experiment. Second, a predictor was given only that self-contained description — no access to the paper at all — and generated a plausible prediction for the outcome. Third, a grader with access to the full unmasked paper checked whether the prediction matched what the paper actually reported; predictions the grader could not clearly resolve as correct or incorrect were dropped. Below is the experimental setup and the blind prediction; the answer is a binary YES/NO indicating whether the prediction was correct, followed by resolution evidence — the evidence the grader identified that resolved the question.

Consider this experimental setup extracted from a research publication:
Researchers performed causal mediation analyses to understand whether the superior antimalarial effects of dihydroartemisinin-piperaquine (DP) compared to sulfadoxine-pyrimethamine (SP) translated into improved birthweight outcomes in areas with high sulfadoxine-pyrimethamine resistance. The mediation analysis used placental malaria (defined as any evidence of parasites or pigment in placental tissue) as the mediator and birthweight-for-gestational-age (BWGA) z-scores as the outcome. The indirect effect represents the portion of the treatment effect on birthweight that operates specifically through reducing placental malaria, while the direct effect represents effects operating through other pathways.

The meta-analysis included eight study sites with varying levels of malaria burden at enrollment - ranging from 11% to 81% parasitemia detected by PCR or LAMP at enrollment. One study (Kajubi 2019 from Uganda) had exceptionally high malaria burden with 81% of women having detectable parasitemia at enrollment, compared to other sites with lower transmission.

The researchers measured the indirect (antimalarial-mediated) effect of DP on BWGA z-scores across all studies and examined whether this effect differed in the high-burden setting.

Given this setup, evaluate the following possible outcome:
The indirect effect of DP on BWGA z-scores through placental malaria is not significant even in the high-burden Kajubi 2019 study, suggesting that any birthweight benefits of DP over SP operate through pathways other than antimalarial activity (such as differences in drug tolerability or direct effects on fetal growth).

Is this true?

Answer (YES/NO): NO